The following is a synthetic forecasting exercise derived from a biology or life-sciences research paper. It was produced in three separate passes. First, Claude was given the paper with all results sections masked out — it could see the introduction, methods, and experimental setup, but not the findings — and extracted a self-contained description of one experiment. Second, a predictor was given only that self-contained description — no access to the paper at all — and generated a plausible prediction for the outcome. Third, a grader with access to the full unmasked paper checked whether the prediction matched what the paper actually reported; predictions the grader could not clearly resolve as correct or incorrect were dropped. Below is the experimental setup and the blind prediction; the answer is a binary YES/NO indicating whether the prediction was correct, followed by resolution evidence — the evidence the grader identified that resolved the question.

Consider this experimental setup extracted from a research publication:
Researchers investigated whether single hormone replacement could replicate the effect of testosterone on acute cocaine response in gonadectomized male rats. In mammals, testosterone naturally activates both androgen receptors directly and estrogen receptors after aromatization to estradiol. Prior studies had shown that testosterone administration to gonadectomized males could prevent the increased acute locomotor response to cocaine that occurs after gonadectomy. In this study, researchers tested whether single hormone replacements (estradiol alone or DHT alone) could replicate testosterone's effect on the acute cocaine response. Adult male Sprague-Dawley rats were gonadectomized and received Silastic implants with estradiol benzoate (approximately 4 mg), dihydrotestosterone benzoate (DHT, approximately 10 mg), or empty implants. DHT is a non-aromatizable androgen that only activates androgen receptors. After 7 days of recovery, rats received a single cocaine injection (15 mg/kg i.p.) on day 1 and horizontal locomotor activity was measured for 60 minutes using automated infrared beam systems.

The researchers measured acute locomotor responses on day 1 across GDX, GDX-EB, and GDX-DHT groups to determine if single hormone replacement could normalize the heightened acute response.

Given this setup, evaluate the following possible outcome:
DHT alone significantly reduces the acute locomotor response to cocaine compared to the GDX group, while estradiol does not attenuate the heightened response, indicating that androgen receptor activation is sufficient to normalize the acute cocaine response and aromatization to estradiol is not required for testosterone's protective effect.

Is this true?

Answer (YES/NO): NO